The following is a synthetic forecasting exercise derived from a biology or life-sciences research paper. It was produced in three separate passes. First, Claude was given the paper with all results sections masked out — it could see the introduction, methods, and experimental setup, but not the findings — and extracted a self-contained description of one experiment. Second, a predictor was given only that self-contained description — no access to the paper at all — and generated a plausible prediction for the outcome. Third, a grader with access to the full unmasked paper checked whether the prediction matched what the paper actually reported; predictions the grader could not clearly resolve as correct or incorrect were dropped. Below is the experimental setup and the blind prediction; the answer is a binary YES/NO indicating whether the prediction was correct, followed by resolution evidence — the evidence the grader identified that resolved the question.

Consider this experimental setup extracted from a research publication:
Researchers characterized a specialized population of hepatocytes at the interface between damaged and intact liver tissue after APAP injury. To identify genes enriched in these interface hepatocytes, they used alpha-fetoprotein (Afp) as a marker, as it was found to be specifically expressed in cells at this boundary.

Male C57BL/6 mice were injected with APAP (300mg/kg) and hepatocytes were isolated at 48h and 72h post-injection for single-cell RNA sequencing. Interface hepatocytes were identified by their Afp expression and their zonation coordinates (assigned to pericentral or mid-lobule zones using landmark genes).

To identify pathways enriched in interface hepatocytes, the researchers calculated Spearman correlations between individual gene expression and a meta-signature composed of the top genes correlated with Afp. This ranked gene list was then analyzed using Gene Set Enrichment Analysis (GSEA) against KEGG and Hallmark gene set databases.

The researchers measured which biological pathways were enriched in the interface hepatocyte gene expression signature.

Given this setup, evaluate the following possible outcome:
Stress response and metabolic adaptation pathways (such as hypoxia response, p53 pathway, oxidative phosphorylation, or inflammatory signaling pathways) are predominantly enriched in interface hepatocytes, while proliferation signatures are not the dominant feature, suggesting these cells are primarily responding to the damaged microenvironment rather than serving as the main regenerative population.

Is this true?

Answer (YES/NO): NO